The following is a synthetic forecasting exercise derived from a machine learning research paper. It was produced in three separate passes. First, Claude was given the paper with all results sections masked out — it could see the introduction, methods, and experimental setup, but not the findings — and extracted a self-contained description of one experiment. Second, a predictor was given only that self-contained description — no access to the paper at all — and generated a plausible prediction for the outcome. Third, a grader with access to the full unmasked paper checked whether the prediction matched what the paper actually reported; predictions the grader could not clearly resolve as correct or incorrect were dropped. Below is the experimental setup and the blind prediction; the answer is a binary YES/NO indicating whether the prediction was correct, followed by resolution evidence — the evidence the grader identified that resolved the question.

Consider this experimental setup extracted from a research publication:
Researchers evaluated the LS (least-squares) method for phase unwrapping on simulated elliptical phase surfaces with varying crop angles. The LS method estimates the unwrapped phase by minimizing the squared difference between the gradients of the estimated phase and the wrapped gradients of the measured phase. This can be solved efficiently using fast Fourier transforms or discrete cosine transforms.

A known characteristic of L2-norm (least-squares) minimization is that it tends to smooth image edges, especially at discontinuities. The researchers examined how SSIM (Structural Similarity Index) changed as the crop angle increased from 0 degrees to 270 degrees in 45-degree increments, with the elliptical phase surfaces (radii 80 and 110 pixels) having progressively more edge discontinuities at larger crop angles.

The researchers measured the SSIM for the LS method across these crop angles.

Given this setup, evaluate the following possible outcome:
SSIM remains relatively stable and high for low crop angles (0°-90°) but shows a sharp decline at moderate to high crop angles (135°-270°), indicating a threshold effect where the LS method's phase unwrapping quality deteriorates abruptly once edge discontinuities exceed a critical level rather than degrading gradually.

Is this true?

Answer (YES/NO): NO